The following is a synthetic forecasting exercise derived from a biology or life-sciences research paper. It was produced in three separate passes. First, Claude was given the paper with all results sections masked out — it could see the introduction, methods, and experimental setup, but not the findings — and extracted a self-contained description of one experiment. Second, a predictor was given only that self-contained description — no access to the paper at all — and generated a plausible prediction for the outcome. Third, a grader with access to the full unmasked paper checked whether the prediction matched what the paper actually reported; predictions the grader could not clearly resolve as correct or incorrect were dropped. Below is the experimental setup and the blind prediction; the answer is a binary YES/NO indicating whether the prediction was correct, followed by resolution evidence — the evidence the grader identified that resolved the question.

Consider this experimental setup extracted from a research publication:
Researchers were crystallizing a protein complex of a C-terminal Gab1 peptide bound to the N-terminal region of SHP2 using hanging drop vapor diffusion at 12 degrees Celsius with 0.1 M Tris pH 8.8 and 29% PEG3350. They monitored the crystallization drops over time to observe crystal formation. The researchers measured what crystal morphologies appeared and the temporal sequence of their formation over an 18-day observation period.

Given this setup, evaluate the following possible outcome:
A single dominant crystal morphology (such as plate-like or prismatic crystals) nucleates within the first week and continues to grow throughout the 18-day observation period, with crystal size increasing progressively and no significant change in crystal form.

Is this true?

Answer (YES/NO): NO